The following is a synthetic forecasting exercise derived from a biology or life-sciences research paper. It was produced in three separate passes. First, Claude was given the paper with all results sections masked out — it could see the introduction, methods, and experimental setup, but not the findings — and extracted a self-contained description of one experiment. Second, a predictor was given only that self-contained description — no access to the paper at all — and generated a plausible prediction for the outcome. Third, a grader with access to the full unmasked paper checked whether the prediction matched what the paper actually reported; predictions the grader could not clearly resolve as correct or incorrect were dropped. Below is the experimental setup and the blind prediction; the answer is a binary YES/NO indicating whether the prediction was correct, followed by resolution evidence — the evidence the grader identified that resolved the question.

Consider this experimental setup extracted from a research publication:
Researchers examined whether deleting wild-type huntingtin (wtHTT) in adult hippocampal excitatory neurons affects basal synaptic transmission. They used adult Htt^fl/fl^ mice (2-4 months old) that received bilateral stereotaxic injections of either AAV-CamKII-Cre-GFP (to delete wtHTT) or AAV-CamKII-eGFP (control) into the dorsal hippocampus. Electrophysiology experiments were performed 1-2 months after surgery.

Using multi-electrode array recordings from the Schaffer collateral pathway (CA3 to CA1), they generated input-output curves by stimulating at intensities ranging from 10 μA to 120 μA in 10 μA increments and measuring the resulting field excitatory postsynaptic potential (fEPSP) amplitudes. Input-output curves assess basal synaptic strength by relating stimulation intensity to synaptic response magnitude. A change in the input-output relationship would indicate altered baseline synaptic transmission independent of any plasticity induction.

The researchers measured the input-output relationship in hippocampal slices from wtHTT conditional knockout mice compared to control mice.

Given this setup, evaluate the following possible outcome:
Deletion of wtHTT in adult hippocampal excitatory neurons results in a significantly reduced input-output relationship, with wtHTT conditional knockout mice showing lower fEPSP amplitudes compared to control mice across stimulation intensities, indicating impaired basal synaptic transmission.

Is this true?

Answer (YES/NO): NO